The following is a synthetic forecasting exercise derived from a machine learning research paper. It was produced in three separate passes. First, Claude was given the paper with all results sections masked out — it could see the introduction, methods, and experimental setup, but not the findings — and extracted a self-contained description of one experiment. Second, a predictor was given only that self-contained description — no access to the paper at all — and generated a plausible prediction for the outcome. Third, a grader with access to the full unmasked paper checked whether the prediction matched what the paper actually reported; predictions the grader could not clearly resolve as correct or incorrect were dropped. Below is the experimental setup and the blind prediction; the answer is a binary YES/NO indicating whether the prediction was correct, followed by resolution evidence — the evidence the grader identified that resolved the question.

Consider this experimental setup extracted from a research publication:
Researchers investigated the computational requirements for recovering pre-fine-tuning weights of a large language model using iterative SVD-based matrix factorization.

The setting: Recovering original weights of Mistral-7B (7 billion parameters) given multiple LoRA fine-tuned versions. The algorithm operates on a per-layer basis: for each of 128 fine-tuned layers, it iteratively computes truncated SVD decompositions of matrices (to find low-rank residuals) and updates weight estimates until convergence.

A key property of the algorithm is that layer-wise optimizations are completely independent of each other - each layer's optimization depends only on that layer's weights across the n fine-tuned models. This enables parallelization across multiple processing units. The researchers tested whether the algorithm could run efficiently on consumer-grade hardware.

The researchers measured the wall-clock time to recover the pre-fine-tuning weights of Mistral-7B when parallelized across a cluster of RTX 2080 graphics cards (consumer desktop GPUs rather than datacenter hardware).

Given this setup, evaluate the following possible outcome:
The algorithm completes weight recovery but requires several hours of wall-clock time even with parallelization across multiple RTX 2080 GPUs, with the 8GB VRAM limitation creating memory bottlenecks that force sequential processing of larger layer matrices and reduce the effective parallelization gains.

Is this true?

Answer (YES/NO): NO